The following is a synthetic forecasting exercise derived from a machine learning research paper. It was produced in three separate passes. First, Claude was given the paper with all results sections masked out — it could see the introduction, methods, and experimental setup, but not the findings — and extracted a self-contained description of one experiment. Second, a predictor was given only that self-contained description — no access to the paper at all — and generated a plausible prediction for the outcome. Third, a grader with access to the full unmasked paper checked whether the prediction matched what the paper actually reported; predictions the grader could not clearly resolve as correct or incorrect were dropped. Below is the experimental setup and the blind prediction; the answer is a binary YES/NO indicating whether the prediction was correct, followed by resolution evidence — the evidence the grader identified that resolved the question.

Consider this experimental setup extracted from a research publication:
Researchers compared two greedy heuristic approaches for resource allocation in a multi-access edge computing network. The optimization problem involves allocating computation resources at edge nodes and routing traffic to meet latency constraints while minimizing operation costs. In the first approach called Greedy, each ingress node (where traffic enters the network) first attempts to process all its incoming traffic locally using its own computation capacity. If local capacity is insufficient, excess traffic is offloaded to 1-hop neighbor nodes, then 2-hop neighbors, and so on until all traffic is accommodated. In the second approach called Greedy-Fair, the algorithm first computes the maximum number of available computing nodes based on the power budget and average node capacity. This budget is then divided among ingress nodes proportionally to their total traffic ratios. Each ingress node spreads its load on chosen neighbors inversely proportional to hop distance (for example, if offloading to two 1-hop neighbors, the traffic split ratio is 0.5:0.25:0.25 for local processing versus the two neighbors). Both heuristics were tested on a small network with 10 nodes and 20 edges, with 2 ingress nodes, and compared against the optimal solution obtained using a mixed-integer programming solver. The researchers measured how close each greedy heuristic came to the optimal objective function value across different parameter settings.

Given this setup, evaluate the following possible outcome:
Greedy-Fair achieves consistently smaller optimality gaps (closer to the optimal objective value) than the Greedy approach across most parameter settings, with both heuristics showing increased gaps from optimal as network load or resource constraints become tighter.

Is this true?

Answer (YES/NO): NO